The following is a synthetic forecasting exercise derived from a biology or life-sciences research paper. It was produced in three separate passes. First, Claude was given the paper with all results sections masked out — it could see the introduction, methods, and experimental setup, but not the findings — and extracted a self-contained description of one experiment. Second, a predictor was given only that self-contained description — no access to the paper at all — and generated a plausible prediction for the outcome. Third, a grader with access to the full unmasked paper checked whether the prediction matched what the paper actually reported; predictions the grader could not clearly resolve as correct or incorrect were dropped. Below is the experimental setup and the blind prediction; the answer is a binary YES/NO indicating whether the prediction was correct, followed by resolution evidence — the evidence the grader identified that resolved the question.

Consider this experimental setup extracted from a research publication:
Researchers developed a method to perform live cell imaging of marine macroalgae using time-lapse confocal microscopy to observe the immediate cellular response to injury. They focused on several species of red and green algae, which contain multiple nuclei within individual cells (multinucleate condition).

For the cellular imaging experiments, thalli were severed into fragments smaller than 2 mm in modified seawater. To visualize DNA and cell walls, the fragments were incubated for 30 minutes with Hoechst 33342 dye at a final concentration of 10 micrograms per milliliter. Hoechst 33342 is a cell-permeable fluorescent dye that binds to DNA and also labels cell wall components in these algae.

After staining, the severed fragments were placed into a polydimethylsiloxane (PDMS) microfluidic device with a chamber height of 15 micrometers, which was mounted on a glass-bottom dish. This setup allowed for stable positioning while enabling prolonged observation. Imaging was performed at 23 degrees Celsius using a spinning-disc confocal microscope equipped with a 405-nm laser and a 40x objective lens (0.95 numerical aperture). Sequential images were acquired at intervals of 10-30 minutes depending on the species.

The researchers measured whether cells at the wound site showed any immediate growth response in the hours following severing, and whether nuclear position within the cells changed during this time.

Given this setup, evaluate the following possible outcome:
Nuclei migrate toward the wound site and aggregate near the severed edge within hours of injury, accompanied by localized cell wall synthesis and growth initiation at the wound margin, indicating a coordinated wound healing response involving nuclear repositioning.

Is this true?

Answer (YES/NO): NO